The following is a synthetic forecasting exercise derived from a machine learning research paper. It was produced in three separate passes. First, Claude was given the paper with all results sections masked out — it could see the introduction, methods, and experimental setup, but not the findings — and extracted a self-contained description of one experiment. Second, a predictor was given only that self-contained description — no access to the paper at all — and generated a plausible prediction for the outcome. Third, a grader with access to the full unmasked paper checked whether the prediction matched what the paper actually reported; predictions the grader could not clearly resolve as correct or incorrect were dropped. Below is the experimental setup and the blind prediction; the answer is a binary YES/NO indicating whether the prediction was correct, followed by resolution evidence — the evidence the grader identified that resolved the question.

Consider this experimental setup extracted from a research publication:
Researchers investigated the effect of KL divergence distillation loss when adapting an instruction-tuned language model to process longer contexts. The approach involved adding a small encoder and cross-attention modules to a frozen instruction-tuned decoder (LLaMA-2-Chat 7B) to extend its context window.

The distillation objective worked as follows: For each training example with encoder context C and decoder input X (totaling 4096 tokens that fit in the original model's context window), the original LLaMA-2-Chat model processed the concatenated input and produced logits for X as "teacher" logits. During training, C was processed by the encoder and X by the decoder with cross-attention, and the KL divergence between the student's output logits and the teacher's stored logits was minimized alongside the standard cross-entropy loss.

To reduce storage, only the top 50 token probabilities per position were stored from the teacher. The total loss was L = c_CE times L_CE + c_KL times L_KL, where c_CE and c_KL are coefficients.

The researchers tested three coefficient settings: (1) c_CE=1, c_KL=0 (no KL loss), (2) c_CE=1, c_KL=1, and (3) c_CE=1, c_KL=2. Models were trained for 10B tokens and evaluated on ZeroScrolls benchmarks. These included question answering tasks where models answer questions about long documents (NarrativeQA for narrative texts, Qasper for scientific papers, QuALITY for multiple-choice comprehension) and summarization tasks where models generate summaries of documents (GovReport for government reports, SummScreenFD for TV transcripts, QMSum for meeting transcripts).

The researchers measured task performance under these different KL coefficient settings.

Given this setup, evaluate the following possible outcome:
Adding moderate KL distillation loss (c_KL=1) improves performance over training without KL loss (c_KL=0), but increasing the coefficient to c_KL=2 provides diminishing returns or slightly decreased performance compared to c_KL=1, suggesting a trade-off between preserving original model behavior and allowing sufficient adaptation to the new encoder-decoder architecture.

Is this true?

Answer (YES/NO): NO